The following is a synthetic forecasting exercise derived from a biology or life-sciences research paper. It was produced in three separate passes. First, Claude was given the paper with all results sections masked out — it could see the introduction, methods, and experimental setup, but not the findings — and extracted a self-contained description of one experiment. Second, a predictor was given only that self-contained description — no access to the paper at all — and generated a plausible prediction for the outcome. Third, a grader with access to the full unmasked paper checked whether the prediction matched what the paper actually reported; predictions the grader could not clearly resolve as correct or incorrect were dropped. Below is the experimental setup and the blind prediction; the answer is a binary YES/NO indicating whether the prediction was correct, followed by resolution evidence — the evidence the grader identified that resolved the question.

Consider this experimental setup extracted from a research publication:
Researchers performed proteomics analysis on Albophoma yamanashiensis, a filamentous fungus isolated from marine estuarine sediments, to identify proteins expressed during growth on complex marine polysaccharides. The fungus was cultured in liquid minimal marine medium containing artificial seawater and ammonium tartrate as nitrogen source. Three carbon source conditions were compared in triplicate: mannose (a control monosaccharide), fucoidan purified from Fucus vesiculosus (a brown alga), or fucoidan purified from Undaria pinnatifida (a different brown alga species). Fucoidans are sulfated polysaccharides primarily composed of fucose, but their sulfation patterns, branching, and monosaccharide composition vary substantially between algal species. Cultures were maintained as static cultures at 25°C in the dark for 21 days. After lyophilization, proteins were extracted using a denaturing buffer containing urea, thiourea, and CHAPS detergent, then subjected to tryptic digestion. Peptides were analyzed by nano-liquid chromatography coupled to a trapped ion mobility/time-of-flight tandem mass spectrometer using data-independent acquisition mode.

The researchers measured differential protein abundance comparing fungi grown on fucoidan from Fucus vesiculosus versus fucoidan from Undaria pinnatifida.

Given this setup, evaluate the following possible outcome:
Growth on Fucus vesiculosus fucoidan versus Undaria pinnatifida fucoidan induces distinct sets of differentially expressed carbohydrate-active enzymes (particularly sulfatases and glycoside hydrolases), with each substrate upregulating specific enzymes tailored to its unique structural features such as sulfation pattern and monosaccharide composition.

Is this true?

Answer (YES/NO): YES